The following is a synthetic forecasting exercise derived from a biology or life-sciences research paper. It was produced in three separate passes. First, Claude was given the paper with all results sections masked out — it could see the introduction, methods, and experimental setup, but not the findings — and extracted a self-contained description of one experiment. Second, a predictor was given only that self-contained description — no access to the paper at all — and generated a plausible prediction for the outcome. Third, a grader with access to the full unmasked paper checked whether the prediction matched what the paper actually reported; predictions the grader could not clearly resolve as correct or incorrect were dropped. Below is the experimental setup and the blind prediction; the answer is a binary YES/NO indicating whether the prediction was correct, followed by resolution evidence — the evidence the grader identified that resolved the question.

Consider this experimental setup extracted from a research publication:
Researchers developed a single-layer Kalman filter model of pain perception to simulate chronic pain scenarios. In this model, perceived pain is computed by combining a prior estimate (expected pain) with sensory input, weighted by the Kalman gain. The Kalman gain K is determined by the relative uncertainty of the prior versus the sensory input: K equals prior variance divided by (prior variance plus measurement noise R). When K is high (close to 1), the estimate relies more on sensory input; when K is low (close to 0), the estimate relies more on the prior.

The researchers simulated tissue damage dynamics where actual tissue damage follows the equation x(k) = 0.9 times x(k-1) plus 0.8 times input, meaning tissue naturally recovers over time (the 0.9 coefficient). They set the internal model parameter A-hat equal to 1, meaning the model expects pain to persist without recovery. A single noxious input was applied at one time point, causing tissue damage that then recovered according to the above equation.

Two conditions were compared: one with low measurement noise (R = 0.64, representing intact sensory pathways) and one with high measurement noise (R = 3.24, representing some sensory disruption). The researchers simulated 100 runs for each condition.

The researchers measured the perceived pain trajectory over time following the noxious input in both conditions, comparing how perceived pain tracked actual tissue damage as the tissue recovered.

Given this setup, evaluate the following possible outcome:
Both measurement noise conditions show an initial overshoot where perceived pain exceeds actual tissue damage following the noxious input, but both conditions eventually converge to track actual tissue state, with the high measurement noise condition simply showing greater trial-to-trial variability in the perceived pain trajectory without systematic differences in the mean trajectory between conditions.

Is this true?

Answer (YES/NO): NO